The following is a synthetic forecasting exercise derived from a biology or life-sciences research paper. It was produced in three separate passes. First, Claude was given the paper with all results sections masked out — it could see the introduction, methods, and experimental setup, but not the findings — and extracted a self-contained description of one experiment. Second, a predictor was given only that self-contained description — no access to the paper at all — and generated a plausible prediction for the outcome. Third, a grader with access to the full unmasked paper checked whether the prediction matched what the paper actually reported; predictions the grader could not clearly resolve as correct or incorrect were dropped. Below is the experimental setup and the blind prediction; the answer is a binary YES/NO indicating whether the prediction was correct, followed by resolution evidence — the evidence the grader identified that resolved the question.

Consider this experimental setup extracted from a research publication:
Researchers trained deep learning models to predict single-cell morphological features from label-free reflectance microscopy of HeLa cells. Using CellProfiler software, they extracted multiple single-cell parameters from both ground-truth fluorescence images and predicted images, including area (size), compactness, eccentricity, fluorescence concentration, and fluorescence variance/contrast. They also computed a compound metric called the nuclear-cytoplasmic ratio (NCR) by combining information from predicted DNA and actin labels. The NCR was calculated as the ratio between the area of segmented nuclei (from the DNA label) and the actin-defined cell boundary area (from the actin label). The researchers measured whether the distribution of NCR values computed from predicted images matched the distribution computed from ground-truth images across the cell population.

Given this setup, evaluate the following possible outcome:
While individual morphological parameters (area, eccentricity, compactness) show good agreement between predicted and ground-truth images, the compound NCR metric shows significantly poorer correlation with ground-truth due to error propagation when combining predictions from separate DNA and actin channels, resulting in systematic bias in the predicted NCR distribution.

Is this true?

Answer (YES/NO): NO